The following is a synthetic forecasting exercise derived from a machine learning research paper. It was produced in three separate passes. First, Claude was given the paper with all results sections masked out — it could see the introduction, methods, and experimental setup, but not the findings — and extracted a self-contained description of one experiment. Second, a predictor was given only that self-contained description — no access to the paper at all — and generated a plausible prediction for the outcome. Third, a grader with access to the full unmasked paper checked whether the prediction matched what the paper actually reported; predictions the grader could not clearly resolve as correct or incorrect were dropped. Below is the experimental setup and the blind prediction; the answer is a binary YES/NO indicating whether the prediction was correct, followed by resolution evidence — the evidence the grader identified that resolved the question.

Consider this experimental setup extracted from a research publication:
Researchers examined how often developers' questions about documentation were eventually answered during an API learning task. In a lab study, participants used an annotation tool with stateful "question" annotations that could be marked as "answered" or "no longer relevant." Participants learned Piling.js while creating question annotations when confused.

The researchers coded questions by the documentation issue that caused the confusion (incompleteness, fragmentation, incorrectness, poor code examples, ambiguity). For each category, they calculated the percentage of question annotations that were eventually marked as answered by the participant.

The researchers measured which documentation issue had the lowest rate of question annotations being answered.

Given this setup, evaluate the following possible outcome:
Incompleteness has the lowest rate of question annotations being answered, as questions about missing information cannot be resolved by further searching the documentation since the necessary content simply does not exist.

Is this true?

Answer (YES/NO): NO